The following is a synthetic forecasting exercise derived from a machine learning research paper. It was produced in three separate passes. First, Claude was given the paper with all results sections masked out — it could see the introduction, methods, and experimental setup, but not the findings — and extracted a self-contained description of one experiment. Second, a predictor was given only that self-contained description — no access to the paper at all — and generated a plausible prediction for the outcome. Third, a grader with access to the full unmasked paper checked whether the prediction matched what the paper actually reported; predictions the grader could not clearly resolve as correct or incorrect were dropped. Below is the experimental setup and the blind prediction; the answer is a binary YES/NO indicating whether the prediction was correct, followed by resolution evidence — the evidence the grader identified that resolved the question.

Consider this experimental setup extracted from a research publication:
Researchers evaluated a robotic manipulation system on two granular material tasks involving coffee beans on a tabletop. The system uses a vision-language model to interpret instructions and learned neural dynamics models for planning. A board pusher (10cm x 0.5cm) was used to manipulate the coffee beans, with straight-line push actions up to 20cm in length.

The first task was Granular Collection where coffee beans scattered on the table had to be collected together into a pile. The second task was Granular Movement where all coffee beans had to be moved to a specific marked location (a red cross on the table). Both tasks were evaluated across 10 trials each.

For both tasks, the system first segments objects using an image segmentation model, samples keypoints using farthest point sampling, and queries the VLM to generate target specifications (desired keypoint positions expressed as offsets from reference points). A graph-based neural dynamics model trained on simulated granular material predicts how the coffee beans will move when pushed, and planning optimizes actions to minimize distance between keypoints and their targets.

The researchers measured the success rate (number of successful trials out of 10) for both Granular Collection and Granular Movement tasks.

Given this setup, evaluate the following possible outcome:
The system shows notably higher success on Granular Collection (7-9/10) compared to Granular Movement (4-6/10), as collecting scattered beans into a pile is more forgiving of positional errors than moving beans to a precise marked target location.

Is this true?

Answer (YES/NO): NO